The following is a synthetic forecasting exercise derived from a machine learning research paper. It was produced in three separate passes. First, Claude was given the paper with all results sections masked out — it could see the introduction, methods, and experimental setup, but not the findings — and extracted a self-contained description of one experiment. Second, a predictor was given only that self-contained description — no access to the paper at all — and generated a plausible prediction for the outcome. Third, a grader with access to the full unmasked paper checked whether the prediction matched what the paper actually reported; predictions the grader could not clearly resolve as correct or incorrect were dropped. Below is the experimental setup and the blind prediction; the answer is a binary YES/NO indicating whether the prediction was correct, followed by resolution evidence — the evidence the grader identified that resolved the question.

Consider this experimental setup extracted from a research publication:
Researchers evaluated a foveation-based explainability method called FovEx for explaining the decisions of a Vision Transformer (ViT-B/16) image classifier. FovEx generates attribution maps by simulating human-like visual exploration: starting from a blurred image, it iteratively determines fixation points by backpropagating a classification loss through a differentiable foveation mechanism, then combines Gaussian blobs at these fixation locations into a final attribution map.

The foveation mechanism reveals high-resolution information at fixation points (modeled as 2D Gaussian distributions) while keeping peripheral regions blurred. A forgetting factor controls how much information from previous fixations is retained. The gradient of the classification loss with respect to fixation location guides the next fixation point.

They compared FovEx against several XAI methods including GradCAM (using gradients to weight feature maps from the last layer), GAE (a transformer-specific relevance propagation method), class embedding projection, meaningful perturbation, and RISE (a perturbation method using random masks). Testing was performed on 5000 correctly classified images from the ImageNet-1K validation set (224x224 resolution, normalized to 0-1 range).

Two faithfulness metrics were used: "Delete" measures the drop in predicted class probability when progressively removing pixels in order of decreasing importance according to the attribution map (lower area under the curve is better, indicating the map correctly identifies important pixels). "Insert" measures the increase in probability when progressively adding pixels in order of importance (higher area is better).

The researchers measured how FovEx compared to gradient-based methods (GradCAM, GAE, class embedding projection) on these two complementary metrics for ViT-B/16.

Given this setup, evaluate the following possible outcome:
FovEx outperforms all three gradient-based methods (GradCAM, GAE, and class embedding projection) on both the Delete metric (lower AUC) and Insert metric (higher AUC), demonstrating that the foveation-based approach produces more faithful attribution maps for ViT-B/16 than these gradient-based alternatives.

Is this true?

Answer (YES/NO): NO